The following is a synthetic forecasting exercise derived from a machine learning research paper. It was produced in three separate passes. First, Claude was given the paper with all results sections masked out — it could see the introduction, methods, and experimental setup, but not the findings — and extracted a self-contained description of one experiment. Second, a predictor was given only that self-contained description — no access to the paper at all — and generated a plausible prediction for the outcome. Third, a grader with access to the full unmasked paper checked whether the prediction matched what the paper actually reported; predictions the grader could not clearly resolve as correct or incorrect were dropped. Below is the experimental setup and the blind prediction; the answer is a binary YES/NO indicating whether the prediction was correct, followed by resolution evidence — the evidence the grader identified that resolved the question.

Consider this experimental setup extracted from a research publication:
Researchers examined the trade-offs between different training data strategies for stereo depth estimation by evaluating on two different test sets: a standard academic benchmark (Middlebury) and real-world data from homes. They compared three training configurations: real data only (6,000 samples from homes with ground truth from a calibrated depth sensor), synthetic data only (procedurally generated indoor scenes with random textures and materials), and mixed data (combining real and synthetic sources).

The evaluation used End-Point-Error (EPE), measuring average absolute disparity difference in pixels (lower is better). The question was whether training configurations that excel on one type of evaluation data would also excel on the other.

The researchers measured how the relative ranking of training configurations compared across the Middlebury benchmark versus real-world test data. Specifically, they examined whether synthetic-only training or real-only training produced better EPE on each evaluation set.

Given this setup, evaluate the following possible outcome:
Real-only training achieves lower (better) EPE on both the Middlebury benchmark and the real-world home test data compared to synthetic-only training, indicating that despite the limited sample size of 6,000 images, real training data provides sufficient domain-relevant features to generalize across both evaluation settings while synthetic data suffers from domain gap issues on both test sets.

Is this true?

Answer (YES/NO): NO